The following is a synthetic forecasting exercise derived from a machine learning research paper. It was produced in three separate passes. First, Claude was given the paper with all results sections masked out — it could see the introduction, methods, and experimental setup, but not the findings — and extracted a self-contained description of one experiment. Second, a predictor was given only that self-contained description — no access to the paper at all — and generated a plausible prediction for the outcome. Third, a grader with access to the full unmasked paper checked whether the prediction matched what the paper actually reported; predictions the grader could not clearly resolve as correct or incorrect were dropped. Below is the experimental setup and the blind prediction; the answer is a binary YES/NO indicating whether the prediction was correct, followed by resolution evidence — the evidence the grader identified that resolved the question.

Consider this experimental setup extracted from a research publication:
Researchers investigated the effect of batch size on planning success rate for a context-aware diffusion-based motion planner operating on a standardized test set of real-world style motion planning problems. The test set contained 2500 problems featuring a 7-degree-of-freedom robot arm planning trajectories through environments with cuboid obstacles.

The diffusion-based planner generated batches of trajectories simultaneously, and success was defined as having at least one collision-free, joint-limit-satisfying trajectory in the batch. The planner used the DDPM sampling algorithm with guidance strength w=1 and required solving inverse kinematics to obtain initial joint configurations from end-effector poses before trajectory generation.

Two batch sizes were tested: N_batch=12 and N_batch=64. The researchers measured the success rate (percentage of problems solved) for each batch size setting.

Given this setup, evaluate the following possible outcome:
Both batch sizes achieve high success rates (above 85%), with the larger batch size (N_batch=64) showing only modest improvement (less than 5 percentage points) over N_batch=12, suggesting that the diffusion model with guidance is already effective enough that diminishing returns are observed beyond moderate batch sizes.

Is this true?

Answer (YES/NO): NO